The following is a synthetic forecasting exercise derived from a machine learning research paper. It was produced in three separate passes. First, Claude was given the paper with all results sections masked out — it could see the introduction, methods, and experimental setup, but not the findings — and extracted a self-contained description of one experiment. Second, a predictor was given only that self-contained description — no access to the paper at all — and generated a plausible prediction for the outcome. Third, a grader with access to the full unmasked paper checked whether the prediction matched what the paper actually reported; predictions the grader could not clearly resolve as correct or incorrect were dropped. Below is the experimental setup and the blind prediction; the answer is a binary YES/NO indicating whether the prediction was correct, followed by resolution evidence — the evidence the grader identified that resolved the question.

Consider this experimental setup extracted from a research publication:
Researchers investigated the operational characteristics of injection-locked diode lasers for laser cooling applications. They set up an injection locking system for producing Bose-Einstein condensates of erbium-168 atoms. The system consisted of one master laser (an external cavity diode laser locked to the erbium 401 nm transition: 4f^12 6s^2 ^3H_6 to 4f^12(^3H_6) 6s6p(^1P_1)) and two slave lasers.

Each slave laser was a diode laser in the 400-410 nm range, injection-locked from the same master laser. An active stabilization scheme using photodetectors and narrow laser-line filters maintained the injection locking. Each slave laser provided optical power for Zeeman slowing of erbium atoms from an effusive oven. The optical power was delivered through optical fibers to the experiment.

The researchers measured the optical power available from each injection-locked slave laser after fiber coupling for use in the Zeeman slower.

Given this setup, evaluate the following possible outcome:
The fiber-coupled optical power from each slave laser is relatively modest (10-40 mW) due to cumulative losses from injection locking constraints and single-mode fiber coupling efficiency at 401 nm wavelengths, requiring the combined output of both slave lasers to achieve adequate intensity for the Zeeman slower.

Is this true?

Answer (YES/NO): NO